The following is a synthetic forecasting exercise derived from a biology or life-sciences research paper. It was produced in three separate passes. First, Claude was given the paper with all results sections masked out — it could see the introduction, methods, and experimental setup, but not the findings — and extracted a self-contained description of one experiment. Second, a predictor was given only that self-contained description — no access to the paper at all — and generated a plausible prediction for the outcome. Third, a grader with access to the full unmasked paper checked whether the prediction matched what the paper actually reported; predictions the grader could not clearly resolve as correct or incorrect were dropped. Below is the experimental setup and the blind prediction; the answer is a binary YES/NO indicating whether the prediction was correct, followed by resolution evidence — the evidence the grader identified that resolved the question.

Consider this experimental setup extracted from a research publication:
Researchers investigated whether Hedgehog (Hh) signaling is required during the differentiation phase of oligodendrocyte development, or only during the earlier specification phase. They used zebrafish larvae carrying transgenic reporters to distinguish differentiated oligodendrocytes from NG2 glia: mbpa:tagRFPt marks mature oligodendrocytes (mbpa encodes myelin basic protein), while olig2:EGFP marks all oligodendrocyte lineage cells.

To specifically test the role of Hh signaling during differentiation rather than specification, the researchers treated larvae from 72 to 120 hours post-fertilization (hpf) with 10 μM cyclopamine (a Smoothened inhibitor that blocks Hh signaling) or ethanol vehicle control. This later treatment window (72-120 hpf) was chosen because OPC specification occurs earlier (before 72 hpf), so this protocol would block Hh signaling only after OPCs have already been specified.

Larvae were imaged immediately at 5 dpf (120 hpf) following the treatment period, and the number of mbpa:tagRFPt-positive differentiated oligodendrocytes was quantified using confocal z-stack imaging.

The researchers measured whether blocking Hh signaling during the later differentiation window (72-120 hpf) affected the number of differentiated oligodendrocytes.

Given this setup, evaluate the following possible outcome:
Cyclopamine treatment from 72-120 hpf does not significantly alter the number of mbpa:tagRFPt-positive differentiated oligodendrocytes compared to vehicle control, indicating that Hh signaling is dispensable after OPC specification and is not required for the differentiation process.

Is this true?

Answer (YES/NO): YES